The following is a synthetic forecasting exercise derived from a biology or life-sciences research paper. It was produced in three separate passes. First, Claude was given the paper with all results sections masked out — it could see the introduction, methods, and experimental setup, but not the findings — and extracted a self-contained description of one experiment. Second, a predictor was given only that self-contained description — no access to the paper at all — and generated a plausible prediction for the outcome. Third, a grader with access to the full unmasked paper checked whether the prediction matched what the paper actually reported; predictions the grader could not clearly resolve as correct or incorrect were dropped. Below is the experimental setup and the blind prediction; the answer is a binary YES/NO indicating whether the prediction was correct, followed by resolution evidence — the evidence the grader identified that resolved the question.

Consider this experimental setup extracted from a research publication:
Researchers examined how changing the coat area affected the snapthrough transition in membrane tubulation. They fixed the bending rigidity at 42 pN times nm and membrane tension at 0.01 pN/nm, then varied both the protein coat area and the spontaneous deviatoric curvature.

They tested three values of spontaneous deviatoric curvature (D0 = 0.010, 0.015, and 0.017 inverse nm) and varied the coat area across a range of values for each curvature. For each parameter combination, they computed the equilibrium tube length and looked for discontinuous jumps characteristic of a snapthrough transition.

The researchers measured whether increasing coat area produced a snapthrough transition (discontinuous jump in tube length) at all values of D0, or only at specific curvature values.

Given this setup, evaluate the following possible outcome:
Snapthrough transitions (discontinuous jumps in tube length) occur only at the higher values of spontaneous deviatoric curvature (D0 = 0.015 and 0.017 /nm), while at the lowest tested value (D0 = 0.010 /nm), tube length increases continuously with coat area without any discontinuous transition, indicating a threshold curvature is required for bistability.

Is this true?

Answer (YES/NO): NO